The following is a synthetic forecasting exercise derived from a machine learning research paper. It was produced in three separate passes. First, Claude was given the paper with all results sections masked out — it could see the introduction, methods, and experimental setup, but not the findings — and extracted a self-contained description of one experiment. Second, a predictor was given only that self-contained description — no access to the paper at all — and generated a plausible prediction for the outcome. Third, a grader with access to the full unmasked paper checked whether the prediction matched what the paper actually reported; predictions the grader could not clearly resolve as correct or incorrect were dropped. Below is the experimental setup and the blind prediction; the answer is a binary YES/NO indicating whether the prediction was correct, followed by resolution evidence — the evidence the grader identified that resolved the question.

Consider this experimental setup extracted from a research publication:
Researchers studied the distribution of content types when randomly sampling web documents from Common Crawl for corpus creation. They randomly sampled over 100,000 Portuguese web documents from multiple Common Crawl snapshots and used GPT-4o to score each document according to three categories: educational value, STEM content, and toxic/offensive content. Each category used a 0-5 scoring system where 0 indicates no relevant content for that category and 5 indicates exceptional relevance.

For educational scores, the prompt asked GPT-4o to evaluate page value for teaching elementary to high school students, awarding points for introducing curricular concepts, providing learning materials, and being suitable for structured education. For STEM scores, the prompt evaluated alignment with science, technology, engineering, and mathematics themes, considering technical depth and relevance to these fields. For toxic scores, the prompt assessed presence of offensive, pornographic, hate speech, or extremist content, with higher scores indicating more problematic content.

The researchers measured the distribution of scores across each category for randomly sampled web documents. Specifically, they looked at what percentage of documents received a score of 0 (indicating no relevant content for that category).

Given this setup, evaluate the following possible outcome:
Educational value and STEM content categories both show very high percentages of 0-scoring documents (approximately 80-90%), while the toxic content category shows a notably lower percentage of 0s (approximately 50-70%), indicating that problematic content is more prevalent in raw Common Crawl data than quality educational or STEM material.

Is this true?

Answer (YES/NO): NO